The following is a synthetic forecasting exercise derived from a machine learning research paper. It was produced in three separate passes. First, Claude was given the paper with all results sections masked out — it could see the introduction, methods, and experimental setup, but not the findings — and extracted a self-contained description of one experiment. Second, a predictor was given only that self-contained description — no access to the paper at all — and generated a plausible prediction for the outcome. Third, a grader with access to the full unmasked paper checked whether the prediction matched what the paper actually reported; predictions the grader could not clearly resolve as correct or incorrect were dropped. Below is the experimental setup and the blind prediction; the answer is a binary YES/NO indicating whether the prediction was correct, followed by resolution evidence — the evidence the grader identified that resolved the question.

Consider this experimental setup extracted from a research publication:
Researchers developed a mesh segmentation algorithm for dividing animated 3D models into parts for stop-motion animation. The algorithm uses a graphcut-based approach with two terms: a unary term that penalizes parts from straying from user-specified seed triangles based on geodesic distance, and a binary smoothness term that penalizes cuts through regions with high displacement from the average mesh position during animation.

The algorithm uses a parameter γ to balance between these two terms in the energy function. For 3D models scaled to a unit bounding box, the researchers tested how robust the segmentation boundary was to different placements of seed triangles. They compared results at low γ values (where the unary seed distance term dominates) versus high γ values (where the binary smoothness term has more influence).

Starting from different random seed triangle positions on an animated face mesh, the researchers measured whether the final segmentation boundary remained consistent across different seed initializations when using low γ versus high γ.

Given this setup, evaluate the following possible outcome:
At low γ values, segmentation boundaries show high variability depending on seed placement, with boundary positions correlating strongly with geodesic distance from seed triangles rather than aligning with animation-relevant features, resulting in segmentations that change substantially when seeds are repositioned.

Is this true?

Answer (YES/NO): YES